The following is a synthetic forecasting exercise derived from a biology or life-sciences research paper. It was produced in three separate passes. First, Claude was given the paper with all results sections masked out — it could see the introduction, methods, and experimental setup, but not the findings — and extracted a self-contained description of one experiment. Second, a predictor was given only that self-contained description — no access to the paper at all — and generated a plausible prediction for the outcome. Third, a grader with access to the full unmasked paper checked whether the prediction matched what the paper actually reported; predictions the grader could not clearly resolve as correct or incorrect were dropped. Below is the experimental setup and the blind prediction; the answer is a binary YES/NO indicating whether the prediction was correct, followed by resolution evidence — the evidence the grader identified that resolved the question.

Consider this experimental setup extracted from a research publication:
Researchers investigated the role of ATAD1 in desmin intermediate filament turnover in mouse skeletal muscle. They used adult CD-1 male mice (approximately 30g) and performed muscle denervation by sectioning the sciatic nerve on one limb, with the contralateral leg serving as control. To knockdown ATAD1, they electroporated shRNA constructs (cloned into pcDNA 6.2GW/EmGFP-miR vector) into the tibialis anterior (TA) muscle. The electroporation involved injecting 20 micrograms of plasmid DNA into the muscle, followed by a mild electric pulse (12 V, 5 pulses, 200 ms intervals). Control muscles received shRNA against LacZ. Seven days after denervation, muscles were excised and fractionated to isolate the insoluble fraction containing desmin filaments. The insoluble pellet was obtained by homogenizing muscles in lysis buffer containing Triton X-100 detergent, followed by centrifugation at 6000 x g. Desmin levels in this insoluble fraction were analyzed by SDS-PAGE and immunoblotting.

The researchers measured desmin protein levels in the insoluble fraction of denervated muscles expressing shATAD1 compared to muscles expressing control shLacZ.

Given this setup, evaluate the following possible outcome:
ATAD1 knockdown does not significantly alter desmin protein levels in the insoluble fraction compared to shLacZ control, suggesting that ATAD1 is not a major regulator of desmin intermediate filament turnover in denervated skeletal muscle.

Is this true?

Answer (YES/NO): NO